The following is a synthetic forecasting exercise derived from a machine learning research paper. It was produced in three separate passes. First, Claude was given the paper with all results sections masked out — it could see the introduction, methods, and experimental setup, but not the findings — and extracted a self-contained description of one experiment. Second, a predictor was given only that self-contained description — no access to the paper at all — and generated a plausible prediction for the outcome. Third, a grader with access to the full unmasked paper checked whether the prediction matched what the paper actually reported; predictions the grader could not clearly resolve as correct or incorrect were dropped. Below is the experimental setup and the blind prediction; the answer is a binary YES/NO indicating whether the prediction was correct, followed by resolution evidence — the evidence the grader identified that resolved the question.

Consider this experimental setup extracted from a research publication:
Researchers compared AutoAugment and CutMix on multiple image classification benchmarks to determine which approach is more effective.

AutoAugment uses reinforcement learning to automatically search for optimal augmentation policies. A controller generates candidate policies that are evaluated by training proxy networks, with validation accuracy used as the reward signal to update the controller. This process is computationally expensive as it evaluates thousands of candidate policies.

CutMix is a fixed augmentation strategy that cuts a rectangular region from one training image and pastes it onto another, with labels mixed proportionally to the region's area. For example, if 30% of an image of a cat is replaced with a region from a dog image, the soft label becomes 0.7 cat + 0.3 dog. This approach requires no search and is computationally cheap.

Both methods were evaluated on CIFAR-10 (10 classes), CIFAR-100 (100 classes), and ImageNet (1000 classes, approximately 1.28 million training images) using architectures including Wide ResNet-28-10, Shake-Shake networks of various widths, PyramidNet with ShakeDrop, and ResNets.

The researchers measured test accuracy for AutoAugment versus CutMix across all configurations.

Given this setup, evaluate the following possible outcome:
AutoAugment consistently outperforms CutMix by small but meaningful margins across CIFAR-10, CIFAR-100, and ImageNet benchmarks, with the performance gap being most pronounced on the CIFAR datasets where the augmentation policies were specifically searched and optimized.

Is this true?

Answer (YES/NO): NO